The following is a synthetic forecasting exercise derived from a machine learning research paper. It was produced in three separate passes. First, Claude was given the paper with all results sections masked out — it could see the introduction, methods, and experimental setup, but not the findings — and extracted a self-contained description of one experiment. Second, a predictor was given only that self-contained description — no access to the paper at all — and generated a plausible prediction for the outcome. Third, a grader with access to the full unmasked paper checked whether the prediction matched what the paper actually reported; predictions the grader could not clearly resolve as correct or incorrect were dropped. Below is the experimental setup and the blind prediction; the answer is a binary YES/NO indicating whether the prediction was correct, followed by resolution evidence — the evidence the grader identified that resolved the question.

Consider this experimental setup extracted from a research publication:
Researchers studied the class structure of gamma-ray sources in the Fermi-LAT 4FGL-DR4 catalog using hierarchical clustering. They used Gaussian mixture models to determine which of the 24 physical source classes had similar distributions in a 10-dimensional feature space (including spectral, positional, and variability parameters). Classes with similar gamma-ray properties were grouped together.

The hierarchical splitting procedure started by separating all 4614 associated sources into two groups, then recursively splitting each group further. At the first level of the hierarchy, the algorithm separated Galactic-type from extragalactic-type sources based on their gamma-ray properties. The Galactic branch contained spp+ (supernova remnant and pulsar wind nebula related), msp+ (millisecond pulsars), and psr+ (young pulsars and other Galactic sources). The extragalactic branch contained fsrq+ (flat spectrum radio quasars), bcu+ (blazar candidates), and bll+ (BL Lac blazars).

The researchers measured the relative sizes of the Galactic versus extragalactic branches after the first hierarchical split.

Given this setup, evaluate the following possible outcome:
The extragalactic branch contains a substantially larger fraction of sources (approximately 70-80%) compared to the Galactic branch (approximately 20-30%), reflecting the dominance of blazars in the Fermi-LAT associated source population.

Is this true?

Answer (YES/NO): NO